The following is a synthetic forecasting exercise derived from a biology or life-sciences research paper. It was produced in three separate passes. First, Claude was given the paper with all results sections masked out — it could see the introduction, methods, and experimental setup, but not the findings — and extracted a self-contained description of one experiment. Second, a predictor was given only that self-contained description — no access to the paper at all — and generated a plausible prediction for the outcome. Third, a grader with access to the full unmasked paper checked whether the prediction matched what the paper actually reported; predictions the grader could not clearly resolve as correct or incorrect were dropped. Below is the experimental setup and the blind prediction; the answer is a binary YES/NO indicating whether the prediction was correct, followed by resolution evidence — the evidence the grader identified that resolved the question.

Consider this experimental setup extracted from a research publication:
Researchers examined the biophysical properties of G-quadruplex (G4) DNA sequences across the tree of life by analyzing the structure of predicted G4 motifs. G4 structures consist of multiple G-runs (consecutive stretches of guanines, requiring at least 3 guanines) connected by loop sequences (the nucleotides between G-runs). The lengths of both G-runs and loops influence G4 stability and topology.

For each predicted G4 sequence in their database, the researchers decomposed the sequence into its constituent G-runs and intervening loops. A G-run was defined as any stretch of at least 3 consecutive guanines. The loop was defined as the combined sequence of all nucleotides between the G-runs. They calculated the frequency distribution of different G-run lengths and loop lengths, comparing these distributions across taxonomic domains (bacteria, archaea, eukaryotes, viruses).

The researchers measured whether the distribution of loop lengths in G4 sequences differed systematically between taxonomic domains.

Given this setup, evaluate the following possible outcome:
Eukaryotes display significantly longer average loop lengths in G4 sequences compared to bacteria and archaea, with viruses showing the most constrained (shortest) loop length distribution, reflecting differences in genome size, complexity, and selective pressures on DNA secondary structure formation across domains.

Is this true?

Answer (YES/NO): NO